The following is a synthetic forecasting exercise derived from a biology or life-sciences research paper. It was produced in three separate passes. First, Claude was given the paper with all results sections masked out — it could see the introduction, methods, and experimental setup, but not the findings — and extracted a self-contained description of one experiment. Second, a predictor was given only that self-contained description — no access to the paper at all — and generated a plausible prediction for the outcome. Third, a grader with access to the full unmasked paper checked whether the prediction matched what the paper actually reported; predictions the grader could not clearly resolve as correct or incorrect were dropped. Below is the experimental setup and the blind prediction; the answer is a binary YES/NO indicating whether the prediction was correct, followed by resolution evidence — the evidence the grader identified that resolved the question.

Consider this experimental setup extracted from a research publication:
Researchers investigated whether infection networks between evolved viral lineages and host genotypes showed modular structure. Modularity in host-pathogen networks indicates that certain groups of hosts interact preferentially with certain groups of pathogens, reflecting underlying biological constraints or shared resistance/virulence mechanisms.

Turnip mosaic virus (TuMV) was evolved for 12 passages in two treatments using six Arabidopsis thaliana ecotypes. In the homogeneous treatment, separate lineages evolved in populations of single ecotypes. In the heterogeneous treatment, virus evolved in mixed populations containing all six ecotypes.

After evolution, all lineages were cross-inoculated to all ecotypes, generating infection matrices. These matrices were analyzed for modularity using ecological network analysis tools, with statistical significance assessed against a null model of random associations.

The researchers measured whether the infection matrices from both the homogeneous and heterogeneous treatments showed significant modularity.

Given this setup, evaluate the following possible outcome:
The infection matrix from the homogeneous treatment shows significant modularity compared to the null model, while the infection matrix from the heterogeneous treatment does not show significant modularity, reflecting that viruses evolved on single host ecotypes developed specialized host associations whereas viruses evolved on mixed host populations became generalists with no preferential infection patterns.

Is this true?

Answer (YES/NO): NO